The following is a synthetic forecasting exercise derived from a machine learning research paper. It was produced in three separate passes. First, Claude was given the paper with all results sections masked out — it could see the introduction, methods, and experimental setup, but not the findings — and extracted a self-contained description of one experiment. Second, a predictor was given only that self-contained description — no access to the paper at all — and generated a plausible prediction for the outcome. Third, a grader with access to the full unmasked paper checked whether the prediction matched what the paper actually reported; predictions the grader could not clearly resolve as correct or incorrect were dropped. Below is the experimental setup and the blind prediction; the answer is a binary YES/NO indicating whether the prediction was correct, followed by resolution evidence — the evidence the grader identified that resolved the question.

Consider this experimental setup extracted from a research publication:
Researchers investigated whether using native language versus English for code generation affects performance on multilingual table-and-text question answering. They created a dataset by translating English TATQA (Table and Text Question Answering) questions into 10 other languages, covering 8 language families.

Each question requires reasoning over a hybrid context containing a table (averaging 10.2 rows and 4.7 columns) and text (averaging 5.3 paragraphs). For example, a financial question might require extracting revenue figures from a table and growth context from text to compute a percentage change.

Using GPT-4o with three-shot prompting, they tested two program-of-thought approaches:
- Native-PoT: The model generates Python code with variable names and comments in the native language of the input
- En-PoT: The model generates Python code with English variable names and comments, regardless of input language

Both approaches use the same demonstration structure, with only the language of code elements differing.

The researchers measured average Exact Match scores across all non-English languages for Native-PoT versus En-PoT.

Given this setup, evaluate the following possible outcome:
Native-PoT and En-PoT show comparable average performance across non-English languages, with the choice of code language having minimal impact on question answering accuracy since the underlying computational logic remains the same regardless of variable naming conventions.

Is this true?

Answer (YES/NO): YES